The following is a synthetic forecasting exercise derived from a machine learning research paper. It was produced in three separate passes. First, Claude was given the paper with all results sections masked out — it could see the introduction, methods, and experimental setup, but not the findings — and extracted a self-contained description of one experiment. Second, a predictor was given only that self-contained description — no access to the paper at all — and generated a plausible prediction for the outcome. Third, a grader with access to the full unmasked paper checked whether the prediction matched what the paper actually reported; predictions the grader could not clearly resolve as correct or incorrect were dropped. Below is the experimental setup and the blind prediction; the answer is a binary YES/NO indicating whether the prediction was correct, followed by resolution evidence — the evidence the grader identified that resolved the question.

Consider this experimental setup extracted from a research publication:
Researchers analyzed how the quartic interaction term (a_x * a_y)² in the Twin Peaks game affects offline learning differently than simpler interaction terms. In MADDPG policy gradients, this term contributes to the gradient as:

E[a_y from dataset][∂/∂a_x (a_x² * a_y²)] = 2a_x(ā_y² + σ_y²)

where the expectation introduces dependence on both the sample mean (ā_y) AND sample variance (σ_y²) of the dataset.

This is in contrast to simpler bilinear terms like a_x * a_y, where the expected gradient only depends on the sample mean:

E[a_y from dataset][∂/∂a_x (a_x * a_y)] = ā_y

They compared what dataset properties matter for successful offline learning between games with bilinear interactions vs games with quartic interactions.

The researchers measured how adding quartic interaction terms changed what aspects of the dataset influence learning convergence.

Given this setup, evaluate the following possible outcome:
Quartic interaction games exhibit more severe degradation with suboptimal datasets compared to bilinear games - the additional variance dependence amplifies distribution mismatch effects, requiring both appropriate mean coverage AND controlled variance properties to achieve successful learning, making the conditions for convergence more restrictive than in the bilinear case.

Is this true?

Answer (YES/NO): YES